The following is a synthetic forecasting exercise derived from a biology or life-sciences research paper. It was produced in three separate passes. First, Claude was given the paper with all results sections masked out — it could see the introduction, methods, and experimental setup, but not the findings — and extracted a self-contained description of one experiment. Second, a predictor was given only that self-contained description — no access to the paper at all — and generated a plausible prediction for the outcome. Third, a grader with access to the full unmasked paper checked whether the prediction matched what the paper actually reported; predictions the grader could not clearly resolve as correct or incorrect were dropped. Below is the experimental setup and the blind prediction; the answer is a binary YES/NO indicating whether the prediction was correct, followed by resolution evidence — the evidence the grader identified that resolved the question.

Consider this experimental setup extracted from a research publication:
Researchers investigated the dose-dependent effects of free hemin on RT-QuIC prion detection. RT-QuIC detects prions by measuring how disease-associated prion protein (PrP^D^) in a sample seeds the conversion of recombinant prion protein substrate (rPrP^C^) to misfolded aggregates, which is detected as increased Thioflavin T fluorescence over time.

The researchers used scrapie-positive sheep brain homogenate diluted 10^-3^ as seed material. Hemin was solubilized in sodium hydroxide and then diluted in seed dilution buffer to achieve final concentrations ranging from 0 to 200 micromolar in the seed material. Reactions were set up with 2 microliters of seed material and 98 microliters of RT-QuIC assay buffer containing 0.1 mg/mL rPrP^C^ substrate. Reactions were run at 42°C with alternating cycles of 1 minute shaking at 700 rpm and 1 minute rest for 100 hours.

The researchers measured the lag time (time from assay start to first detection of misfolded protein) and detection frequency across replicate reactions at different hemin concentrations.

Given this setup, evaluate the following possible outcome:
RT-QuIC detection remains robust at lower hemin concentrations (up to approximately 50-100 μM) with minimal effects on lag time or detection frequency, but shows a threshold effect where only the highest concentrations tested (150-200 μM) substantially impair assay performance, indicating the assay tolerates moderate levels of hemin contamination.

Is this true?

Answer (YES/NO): NO